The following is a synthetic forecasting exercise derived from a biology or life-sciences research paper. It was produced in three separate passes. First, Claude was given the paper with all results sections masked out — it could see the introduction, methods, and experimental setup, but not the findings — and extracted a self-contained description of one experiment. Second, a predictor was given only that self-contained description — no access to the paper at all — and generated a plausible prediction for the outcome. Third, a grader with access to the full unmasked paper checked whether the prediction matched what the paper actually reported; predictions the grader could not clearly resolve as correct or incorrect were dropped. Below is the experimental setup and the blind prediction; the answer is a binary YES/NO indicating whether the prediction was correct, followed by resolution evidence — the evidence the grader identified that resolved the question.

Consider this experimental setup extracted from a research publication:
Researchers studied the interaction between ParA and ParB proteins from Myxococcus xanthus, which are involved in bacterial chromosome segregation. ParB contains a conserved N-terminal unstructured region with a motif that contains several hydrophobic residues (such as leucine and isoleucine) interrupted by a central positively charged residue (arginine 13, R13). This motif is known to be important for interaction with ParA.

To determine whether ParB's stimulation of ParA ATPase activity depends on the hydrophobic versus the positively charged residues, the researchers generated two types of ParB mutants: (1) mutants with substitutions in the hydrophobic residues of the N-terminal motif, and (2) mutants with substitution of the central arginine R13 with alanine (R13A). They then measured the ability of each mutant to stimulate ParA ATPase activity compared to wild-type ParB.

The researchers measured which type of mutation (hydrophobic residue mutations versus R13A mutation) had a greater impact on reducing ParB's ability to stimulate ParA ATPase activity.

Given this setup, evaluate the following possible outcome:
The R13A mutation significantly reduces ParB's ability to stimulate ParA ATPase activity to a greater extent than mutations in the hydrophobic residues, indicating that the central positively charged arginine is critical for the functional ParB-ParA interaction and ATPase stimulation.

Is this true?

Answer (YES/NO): NO